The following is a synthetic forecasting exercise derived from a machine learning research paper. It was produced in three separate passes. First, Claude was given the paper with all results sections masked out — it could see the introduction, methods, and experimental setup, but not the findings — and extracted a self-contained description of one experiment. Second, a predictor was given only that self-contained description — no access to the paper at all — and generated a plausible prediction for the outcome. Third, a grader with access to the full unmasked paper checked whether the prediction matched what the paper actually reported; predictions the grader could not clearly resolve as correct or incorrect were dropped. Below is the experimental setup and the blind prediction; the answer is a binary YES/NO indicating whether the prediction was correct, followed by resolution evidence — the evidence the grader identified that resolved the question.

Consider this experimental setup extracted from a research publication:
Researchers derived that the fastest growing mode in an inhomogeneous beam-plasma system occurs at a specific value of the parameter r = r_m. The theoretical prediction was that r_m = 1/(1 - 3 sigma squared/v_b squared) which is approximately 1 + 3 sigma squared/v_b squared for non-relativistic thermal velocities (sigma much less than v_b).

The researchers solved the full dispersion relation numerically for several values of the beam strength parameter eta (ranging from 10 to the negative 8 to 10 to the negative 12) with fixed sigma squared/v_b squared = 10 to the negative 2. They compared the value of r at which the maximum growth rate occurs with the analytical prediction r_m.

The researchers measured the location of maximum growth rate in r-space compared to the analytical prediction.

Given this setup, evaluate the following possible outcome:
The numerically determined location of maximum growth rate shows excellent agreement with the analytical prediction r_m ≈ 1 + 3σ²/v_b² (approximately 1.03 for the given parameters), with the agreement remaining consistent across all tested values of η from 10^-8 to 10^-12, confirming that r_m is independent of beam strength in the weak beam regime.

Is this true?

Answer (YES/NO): YES